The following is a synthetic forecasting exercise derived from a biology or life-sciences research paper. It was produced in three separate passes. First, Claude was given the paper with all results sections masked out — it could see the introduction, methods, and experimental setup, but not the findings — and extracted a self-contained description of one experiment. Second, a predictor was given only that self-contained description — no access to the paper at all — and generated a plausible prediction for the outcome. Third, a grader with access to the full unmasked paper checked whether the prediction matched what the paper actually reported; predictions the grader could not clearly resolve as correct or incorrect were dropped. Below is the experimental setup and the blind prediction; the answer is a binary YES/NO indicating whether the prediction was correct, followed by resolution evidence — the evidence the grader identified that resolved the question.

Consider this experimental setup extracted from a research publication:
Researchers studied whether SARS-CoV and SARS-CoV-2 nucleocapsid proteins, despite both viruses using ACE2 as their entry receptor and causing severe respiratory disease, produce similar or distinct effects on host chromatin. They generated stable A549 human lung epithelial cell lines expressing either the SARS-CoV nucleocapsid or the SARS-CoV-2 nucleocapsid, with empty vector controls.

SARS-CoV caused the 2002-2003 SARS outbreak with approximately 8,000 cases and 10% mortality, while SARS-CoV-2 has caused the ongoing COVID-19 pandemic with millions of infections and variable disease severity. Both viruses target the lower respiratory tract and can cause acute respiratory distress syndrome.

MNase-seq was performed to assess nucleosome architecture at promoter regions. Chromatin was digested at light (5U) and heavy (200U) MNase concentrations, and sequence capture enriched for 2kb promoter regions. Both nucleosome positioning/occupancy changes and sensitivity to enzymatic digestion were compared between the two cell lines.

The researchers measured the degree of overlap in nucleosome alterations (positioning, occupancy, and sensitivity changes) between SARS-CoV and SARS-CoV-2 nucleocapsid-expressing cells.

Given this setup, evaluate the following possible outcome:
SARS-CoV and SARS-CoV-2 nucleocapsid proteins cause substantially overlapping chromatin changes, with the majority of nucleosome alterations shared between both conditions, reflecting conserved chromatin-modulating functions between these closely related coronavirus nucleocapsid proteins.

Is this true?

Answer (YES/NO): NO